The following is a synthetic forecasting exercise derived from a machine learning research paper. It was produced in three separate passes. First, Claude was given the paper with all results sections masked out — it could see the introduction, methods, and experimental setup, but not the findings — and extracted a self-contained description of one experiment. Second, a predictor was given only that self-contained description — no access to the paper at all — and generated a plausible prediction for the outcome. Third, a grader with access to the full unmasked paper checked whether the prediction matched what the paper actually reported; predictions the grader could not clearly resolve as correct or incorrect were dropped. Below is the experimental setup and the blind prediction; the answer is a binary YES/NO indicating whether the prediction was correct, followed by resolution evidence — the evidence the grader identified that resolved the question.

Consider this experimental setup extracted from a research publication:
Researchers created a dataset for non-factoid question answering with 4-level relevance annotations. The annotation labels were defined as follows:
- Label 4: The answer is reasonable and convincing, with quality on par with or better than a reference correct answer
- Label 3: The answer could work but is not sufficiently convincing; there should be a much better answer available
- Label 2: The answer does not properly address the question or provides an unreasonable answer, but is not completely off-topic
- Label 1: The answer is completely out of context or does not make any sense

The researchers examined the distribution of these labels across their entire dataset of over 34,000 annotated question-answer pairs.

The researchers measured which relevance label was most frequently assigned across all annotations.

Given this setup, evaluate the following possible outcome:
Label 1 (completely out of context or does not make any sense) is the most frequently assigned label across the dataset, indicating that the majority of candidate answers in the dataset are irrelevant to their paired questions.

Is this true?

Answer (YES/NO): NO